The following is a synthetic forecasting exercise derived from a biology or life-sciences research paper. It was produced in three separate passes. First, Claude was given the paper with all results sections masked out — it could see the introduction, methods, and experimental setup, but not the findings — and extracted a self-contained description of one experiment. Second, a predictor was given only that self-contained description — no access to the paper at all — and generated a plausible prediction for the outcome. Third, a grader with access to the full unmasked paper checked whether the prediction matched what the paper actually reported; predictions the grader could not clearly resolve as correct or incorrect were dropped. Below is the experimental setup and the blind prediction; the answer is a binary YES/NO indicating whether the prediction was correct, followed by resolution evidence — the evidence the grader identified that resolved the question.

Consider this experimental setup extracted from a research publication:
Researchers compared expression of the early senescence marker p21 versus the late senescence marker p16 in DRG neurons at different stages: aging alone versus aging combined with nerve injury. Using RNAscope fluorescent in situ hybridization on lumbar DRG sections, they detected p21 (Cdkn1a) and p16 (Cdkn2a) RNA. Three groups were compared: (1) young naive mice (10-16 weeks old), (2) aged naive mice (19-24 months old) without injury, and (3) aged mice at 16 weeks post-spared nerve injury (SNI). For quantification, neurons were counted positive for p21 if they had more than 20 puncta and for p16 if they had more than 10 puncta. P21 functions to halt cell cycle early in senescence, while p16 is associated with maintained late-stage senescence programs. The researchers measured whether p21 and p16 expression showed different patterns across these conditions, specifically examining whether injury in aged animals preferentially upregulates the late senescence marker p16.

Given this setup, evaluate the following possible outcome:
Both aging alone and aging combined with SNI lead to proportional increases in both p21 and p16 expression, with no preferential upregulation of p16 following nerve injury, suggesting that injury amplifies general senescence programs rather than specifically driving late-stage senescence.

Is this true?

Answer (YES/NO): NO